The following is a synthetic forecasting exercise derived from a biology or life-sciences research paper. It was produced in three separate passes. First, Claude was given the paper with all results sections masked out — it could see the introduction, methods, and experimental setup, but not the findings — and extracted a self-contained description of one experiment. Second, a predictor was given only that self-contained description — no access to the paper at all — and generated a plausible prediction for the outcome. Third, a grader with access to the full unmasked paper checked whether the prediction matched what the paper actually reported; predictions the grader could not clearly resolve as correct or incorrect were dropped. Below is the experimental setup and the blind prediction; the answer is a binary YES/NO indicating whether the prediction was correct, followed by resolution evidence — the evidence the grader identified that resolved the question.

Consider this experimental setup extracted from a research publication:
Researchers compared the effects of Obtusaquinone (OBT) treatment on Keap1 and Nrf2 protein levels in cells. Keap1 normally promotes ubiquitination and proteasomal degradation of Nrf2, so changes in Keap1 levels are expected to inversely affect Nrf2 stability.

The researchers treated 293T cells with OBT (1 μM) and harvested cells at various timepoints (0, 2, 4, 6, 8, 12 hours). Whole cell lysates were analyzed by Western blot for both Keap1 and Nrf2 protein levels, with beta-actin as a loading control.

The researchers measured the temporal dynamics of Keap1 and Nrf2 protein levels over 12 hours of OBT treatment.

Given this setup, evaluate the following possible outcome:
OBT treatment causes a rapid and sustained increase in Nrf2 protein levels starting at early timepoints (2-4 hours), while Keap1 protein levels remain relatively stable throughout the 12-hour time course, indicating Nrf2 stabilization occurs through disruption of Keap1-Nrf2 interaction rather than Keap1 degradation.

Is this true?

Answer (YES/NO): NO